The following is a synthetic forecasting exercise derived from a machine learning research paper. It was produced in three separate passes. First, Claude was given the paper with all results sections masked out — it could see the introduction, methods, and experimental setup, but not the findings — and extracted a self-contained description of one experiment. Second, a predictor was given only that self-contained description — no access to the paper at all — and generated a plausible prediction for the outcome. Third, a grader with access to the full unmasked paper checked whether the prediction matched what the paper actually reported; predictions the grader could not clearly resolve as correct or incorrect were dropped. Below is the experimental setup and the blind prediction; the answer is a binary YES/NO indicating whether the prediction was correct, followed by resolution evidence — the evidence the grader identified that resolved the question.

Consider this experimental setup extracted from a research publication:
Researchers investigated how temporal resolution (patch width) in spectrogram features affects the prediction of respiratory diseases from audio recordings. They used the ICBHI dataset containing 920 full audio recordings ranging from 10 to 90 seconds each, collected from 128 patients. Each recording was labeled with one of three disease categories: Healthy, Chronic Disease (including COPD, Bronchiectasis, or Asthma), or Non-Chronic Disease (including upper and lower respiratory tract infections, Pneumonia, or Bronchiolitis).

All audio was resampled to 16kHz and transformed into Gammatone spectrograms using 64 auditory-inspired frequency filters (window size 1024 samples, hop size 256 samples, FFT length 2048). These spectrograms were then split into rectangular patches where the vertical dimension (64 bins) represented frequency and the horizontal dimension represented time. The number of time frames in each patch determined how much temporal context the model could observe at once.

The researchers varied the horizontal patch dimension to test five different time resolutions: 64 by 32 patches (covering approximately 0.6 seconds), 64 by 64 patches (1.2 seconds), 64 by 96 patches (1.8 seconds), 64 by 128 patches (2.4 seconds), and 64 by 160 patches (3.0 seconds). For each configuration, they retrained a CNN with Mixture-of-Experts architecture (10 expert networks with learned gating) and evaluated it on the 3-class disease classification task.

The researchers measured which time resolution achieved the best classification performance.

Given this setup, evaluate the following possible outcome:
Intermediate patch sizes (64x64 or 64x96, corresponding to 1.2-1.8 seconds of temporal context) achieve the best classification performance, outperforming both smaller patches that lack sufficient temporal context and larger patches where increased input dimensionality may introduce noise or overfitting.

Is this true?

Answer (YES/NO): NO